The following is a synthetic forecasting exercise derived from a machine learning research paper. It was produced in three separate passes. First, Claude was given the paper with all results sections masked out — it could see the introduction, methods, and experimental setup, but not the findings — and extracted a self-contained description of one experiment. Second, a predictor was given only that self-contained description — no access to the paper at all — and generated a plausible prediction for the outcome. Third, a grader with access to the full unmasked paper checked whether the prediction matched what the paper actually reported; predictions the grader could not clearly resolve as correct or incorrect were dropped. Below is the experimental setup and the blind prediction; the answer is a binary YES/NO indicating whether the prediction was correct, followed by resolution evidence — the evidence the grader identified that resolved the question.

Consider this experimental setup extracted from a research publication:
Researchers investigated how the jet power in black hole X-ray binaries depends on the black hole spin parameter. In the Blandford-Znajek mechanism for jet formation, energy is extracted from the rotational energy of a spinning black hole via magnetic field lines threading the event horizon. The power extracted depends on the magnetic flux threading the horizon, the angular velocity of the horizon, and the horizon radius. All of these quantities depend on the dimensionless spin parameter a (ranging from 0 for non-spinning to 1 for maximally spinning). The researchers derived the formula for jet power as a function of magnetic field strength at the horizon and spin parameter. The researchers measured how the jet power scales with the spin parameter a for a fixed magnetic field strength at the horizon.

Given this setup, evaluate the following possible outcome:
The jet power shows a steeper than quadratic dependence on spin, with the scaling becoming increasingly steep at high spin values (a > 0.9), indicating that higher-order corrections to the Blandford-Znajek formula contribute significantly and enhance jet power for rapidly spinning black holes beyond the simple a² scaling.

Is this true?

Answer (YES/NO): NO